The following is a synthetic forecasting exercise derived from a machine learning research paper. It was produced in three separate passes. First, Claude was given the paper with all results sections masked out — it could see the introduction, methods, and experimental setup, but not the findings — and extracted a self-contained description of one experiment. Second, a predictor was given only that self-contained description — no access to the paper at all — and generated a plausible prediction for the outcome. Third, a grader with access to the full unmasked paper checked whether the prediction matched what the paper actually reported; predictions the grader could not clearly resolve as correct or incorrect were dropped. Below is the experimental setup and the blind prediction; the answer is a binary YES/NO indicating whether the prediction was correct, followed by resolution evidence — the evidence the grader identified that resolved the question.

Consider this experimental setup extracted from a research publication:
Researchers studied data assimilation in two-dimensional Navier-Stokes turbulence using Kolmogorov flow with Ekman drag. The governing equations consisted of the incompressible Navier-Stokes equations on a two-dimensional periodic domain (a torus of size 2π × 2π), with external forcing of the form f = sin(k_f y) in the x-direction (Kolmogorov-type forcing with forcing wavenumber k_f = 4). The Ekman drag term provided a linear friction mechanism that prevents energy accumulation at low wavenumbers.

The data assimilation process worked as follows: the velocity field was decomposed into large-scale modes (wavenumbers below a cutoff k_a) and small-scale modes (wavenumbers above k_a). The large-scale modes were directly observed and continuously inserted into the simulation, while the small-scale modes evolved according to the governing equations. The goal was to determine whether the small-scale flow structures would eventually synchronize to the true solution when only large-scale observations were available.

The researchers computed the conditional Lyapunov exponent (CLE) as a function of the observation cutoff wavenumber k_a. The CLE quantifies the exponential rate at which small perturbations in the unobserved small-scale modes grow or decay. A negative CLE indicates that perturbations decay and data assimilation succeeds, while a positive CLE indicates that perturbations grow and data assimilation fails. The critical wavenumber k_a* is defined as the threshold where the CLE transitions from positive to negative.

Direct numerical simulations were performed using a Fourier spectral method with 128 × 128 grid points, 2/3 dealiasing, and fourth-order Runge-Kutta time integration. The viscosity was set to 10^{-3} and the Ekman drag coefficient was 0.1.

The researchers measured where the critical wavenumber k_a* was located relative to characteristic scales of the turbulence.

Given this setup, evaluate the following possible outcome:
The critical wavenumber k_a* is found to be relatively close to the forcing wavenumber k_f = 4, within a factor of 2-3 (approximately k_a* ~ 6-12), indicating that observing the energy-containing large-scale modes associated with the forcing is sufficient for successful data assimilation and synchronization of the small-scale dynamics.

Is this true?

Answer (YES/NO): NO